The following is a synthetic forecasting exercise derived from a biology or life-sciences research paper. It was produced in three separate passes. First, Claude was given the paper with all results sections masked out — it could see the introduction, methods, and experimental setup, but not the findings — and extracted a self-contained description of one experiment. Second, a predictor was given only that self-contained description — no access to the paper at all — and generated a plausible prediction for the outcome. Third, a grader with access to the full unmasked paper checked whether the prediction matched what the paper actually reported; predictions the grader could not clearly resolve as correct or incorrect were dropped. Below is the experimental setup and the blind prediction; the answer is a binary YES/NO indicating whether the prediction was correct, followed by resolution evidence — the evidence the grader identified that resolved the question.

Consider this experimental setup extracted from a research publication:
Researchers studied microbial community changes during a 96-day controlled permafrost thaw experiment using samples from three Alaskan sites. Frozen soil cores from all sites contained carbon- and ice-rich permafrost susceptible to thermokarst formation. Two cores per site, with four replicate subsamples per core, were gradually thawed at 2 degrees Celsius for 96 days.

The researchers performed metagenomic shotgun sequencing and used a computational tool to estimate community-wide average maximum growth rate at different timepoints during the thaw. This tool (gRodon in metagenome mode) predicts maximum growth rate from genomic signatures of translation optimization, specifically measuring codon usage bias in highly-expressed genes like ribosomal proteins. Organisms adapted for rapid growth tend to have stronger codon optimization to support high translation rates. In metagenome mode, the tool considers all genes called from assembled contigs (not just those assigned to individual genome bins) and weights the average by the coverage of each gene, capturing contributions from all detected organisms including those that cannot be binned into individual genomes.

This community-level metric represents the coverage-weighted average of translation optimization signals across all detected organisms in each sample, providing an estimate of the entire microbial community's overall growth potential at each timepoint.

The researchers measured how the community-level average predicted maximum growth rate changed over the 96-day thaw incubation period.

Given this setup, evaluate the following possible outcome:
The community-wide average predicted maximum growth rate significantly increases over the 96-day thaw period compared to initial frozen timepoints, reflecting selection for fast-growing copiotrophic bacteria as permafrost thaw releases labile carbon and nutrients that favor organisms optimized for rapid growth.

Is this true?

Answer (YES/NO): YES